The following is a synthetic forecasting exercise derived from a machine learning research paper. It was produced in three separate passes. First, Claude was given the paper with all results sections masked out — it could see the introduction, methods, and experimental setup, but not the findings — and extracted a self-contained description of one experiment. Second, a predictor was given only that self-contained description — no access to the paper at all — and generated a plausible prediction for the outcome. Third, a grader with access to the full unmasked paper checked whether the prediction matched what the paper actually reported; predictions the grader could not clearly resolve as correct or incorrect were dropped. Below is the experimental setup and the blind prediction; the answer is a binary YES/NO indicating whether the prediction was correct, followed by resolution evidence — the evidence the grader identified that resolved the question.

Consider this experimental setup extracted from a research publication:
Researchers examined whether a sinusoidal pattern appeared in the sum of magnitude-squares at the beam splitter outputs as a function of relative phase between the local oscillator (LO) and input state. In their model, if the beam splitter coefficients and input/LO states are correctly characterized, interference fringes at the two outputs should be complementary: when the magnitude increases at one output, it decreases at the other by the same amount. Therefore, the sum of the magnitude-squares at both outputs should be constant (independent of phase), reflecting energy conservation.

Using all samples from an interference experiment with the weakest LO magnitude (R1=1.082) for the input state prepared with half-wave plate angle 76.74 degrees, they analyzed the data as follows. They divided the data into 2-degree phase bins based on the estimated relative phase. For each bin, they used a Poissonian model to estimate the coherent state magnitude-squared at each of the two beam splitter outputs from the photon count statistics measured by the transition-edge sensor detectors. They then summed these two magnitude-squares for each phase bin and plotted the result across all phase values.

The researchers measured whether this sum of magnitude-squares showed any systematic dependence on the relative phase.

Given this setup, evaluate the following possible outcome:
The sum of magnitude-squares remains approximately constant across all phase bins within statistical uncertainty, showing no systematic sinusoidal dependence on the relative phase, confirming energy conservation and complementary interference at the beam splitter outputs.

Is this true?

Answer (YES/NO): NO